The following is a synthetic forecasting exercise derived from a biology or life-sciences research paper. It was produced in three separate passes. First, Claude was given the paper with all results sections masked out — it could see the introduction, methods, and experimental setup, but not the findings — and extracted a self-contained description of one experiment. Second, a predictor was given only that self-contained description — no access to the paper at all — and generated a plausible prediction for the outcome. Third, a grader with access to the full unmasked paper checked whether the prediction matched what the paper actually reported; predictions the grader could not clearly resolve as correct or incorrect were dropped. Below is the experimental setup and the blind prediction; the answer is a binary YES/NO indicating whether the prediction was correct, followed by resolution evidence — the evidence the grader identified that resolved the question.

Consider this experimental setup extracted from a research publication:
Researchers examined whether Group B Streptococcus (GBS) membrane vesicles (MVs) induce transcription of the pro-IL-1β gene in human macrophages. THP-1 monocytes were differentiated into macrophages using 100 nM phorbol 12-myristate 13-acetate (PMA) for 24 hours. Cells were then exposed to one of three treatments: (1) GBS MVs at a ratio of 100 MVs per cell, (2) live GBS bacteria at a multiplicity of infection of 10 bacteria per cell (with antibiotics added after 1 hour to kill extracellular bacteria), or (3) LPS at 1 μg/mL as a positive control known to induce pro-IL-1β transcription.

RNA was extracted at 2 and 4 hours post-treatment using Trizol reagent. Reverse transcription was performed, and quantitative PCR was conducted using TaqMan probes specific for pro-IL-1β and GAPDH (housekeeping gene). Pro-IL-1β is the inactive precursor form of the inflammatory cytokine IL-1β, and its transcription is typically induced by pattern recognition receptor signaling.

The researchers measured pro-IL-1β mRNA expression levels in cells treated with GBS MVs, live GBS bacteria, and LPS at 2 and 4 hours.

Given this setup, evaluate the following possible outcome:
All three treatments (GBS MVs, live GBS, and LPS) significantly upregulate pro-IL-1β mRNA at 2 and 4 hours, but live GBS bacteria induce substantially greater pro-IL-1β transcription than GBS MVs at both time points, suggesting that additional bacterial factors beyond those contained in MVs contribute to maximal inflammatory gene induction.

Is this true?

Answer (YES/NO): NO